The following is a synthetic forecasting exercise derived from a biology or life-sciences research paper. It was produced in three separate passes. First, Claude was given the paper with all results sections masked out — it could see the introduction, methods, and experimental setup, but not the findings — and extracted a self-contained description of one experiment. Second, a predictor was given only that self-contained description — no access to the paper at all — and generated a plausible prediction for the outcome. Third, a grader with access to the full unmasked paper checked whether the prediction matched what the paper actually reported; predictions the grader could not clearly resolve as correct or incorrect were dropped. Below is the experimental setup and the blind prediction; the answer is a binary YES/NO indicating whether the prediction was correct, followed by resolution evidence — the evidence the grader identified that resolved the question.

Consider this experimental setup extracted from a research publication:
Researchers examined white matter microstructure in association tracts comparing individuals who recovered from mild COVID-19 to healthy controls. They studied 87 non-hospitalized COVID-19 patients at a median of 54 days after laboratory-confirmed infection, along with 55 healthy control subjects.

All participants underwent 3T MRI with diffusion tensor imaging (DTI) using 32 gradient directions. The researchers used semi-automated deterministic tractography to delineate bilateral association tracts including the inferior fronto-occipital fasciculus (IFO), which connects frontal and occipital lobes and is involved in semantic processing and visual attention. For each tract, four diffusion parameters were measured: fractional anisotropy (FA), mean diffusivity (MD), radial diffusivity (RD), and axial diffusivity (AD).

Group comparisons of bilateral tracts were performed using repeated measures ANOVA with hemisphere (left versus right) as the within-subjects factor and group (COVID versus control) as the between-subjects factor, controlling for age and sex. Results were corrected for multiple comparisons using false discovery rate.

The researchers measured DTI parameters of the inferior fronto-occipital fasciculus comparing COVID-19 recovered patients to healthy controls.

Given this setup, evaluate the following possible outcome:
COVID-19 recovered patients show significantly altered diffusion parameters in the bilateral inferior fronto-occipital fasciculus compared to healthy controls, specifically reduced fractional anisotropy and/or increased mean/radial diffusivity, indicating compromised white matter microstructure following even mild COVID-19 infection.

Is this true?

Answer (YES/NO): NO